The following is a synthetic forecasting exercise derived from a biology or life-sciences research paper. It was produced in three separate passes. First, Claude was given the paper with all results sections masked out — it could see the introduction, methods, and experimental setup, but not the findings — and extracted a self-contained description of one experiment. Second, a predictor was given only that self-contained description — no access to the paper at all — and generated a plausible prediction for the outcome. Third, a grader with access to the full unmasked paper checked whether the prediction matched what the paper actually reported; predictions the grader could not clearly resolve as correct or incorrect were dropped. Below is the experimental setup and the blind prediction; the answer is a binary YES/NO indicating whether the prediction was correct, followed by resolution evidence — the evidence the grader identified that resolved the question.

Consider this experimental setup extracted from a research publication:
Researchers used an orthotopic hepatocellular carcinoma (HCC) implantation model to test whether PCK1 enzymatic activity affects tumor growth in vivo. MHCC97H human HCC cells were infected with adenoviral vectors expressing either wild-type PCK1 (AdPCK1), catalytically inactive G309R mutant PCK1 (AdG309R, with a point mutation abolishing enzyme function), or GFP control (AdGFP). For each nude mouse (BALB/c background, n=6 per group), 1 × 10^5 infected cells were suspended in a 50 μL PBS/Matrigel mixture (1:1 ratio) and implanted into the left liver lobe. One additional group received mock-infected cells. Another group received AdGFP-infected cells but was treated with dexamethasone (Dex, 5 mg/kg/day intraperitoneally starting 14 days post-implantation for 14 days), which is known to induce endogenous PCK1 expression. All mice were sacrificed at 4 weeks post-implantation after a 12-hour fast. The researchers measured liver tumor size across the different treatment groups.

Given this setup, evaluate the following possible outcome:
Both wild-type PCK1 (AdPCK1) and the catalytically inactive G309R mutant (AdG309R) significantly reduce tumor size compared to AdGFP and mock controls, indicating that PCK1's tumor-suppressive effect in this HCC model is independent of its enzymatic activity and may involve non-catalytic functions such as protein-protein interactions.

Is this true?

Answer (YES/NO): NO